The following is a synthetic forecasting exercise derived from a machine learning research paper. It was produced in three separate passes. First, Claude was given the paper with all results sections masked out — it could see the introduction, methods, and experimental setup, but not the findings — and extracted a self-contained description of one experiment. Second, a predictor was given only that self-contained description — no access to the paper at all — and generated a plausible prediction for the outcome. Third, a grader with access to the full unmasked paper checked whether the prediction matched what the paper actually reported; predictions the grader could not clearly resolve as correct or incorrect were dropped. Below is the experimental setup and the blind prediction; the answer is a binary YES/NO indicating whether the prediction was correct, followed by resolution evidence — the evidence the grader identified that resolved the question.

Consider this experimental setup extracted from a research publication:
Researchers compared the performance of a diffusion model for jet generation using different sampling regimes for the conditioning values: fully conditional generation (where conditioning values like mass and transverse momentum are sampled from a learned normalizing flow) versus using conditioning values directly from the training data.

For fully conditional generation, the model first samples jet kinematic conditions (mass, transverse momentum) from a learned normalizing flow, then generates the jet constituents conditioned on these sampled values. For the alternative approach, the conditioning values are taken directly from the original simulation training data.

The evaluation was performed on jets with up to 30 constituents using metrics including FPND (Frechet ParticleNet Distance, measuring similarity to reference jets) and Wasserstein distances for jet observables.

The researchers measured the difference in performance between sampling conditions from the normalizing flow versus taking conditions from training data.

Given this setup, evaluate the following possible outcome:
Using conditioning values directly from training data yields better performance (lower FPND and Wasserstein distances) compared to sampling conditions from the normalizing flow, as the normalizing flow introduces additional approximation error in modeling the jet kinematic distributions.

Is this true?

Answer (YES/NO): NO